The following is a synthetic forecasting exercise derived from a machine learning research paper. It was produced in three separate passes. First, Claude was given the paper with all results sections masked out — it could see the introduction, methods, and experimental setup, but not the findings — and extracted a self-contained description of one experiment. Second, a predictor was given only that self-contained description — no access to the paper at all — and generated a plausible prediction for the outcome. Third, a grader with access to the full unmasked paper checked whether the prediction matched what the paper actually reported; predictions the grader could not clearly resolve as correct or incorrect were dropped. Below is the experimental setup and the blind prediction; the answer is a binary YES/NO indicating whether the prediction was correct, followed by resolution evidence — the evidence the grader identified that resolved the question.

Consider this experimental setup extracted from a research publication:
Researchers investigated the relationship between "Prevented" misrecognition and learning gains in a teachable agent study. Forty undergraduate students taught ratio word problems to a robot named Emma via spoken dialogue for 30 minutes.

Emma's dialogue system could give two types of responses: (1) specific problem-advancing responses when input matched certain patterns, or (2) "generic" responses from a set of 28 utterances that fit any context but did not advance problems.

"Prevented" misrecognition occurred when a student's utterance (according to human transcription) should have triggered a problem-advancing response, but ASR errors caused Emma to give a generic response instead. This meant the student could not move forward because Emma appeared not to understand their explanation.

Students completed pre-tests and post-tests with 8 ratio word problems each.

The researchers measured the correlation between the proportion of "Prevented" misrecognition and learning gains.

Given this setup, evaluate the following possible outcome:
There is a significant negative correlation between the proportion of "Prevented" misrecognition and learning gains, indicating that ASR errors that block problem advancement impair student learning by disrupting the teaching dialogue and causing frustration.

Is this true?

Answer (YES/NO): NO